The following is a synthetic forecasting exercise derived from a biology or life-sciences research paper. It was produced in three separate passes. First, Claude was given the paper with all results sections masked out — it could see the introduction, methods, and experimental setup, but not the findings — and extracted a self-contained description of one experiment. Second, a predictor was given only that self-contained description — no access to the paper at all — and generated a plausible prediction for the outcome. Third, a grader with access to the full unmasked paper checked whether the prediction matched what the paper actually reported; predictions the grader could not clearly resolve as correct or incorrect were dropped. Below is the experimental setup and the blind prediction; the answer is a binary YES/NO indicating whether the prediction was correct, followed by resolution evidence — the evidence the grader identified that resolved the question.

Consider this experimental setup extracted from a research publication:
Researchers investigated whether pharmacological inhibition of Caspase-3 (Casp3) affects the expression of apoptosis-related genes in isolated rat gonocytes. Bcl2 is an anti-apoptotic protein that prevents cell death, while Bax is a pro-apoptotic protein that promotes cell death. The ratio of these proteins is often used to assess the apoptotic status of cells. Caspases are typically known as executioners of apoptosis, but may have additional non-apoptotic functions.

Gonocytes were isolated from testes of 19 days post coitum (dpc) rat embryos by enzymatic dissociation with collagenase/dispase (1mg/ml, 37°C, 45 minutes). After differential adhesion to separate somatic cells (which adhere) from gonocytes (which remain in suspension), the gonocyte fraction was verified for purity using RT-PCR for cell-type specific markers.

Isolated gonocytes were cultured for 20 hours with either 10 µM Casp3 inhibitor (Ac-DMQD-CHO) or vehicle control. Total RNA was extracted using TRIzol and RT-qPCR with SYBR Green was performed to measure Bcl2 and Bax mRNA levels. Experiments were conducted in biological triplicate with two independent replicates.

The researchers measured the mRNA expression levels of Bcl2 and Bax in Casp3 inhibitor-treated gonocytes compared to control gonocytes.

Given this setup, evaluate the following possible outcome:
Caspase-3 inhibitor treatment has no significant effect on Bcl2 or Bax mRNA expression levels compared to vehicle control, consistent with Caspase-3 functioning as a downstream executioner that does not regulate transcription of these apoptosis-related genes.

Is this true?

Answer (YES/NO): NO